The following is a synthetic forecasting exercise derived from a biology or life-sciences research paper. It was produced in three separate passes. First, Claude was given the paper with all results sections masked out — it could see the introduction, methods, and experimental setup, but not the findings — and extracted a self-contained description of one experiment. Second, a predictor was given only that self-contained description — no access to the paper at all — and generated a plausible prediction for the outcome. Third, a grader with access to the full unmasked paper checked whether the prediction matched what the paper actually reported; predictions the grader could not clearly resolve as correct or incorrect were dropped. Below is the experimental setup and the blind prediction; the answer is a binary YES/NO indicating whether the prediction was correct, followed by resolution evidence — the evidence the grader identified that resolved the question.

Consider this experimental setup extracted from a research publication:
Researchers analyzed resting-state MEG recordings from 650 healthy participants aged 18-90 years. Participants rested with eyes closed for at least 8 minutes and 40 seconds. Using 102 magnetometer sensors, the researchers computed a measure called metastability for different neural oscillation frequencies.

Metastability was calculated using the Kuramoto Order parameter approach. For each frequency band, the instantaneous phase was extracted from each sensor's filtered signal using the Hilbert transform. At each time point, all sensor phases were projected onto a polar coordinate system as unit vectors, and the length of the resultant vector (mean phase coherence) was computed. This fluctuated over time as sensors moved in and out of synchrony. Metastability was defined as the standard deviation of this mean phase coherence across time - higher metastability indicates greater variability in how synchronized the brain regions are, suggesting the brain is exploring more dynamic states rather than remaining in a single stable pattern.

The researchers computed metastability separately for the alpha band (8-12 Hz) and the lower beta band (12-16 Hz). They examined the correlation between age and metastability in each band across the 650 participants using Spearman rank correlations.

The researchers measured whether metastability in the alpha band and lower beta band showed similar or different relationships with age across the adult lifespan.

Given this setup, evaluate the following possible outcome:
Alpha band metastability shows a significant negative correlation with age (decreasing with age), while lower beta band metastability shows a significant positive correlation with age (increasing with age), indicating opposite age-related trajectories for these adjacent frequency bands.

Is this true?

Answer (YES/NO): NO